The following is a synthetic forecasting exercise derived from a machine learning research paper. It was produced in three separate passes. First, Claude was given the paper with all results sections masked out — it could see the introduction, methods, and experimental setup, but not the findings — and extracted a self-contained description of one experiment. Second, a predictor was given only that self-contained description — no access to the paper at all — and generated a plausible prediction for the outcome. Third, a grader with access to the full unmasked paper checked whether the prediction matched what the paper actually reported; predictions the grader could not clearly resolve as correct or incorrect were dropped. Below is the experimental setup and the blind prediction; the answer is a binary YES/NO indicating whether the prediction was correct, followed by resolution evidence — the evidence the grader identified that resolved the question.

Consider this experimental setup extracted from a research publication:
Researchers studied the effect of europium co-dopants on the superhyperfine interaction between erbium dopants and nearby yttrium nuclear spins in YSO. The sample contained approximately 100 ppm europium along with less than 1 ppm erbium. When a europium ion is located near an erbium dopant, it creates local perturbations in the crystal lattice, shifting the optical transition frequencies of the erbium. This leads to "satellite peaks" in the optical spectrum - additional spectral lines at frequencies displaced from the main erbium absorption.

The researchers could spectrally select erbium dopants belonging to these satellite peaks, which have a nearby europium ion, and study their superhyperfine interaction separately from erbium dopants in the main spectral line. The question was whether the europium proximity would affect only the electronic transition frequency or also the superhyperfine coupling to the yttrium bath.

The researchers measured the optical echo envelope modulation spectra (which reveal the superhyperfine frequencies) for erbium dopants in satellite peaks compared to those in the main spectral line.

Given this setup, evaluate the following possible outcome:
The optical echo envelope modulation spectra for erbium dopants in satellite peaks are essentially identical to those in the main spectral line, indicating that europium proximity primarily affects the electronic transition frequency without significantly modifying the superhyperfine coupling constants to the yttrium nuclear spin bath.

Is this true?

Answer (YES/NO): NO